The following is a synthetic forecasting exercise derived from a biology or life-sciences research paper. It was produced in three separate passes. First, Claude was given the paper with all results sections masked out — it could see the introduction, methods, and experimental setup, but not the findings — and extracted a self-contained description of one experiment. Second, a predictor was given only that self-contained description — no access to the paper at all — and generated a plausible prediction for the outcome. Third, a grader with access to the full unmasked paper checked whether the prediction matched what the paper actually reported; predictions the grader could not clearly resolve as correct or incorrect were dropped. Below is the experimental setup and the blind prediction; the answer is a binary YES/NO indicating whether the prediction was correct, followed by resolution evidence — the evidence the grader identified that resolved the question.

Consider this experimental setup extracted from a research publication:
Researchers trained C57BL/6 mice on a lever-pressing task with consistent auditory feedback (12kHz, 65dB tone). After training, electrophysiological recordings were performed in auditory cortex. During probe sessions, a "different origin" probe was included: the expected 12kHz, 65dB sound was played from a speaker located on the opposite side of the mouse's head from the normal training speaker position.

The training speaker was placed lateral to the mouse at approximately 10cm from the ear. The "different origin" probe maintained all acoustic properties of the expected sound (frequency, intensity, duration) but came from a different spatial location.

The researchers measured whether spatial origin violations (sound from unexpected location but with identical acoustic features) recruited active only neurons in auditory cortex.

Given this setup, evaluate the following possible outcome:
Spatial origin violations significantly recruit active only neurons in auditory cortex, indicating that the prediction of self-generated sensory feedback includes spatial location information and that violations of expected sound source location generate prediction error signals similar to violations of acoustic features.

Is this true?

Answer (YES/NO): YES